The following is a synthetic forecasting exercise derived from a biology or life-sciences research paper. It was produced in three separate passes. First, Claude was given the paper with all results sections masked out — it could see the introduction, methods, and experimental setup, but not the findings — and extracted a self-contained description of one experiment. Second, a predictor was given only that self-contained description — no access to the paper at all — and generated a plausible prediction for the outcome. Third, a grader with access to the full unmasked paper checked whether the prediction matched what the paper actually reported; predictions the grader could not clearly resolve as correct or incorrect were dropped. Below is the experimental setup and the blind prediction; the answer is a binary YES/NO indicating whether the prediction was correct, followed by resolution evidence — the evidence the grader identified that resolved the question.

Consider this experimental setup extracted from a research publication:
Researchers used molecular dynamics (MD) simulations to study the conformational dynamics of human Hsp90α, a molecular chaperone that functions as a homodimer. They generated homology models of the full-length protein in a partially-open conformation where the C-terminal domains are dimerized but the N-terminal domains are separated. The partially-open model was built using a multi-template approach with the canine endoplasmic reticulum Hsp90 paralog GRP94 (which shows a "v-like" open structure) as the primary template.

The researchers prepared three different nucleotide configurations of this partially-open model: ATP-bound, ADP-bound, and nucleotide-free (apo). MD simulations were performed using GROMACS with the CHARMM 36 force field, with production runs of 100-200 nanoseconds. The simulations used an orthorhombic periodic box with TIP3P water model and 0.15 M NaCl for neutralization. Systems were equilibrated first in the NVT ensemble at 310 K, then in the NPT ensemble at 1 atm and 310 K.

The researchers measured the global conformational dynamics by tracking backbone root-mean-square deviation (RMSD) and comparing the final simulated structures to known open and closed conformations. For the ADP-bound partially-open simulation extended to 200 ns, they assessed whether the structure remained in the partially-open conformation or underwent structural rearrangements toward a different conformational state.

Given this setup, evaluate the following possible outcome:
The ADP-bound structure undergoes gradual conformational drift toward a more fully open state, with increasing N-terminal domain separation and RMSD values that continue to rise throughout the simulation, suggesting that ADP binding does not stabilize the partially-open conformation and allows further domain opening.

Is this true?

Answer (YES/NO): YES